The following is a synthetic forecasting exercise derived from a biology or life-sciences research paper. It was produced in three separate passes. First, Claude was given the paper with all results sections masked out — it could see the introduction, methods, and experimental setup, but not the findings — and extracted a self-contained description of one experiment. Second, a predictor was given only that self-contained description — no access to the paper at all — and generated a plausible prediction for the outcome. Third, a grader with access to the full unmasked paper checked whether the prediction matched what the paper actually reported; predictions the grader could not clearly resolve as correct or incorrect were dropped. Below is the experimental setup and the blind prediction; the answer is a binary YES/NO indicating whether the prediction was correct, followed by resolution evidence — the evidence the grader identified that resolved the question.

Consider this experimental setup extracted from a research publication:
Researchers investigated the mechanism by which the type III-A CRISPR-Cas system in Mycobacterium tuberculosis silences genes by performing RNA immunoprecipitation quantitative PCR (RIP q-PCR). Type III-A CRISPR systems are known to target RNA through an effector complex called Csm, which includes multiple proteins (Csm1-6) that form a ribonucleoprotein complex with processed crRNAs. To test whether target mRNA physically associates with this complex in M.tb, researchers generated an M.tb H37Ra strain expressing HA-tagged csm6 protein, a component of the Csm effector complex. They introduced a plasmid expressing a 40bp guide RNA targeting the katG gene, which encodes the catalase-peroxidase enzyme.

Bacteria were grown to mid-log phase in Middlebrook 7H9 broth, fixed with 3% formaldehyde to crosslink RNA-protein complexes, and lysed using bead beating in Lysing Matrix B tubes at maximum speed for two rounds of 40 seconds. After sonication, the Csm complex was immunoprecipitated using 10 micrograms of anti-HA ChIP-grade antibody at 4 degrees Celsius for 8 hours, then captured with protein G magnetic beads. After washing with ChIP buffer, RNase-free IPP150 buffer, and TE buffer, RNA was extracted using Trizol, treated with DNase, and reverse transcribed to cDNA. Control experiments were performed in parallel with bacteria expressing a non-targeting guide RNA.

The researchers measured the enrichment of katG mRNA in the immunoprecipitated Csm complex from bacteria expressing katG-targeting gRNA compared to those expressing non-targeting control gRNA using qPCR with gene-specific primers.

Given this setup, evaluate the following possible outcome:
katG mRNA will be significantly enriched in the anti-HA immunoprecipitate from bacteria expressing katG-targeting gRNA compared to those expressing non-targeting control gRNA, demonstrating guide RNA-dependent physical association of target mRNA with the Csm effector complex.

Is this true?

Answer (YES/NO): YES